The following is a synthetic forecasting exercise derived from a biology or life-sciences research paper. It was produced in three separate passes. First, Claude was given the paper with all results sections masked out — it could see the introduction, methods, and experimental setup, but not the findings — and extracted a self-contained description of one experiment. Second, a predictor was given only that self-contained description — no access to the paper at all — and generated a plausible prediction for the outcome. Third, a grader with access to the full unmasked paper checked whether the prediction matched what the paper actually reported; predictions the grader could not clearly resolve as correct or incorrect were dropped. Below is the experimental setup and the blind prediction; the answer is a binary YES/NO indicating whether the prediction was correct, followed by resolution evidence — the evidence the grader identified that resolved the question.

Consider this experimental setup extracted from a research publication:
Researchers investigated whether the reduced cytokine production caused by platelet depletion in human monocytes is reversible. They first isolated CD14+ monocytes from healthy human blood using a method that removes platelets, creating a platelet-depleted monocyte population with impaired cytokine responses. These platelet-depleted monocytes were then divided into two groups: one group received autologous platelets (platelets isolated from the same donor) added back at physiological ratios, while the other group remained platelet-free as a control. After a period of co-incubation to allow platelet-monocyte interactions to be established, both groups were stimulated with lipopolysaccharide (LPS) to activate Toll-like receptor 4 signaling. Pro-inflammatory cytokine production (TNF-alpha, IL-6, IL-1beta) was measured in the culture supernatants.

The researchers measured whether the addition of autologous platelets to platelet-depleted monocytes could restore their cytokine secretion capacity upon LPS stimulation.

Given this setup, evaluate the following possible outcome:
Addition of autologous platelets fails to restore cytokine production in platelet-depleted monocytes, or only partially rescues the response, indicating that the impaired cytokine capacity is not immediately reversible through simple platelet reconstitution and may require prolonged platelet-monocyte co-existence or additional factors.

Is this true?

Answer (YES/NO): NO